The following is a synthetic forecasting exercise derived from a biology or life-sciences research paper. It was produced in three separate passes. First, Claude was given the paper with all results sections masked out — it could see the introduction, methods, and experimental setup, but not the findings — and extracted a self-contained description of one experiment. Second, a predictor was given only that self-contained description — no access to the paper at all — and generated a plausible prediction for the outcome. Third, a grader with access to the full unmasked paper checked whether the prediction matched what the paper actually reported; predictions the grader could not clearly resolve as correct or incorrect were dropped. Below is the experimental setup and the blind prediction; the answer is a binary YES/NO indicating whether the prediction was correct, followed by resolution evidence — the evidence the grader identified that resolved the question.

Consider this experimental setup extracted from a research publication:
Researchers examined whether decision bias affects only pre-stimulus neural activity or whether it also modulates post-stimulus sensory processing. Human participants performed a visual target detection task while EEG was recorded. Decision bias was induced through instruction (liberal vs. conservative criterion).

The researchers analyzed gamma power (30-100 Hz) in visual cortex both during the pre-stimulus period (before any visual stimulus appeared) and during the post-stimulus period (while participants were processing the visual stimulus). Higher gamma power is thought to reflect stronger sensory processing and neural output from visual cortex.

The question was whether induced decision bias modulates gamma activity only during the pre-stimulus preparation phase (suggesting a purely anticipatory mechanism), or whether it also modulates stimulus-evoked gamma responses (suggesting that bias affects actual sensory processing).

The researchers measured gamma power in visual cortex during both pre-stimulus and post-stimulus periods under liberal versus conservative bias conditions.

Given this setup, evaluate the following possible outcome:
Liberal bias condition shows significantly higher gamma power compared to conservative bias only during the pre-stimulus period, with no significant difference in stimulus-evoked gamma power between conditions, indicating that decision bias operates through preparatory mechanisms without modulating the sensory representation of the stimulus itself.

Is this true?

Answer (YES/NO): NO